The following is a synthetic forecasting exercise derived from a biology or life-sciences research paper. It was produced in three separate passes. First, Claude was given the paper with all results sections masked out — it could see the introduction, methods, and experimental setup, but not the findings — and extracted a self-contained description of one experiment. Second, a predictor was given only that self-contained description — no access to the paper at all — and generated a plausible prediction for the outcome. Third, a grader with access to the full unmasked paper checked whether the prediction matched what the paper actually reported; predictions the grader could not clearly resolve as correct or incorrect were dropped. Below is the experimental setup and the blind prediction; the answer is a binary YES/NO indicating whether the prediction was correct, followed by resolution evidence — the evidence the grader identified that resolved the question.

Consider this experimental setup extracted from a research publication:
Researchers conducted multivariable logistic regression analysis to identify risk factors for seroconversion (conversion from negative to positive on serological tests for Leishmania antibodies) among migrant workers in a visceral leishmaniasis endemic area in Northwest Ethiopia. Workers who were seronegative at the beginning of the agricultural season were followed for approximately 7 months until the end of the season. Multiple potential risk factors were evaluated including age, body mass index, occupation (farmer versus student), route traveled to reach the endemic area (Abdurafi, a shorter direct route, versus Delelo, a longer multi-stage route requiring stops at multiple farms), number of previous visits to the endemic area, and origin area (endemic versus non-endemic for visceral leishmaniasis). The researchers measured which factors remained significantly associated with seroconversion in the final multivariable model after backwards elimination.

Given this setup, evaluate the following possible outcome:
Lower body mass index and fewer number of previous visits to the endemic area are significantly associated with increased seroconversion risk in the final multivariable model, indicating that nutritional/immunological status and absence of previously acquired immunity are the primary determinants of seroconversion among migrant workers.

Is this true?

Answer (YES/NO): NO